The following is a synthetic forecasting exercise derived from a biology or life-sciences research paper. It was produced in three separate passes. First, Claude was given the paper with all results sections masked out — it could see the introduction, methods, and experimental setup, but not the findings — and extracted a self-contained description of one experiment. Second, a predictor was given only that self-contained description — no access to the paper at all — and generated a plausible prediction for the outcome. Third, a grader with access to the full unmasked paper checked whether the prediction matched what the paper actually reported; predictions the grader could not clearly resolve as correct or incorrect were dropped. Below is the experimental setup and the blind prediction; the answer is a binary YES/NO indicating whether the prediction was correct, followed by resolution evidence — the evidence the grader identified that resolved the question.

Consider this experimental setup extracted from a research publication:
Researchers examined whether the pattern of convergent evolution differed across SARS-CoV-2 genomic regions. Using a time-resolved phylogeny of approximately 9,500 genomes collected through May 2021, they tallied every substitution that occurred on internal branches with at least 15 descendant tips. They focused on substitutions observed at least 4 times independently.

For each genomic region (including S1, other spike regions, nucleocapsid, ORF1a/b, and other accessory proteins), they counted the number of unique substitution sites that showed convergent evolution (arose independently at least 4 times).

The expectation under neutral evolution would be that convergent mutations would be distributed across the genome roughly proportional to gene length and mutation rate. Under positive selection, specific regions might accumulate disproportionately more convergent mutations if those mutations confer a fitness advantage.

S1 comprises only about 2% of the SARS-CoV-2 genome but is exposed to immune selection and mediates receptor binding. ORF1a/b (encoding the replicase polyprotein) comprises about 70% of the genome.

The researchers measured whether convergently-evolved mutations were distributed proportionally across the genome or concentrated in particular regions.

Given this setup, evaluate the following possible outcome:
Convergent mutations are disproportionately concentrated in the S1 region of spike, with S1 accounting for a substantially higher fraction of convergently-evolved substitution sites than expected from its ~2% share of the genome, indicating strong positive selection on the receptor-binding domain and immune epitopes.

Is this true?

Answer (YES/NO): YES